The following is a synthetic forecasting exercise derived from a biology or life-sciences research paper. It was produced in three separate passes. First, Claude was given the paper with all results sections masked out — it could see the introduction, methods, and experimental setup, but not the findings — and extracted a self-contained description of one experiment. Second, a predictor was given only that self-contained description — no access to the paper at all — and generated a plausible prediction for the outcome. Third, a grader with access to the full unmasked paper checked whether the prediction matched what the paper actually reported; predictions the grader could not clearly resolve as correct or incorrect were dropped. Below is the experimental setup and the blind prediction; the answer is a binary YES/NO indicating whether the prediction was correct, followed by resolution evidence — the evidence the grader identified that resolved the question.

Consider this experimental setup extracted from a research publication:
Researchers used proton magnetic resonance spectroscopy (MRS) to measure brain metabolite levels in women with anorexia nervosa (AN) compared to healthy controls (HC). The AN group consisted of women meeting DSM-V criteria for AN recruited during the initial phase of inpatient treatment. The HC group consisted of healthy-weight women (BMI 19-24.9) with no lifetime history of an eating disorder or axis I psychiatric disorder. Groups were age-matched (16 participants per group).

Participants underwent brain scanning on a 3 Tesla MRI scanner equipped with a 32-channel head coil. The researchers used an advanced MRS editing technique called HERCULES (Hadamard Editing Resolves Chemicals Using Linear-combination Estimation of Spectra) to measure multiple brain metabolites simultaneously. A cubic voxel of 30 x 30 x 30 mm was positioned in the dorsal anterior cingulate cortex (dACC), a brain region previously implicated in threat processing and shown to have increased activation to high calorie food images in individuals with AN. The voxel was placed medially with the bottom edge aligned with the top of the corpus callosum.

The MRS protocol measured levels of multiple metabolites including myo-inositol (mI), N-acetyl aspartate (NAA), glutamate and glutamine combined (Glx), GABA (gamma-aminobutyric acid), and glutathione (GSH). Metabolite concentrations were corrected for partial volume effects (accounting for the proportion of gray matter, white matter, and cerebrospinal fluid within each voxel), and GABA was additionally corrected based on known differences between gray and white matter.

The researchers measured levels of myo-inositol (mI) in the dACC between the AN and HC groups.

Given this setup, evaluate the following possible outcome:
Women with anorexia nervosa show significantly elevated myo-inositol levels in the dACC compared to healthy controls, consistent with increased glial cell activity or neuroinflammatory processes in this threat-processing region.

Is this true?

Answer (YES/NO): NO